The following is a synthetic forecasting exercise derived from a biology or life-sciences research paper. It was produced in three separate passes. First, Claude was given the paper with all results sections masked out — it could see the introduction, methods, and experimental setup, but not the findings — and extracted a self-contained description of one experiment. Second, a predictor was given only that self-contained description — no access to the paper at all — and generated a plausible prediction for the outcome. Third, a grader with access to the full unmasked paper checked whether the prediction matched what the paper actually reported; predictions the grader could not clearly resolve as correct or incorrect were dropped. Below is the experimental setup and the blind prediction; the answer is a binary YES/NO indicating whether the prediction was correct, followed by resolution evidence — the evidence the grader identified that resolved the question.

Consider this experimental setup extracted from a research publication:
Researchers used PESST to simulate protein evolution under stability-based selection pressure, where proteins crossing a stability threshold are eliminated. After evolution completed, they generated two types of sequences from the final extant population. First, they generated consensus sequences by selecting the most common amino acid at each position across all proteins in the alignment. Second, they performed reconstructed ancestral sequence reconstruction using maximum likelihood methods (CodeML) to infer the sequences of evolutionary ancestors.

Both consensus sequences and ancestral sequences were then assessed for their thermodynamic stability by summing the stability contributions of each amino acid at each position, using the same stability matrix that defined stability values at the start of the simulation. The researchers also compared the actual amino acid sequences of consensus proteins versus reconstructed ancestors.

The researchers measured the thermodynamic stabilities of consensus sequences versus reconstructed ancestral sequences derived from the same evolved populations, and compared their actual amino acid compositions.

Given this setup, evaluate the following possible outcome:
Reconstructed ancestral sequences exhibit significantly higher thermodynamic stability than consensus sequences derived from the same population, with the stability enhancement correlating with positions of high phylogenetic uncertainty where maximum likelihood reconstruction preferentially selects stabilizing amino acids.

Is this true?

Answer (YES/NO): NO